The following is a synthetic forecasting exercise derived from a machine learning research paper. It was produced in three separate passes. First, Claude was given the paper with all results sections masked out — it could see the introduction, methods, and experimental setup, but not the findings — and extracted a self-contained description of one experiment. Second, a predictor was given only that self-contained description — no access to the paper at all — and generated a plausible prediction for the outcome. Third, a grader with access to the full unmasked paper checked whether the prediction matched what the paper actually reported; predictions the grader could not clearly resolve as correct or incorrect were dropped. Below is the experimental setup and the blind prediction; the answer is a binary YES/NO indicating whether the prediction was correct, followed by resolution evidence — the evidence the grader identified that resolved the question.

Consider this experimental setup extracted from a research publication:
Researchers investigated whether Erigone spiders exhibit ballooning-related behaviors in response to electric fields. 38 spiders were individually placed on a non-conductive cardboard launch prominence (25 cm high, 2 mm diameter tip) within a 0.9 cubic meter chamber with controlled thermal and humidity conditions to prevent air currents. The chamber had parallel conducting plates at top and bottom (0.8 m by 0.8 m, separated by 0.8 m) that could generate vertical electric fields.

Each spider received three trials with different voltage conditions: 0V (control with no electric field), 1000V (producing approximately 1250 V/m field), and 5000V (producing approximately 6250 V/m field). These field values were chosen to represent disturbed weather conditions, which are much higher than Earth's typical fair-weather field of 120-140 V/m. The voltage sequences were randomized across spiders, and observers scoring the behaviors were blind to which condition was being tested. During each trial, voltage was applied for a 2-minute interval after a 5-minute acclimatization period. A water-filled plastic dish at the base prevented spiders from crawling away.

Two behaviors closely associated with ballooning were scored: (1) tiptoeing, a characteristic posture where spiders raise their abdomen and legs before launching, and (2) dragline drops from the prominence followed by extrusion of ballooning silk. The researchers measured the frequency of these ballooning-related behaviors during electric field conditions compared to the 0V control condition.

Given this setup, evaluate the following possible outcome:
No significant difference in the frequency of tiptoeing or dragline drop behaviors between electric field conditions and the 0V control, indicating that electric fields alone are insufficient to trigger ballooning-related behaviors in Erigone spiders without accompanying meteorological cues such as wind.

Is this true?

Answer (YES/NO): NO